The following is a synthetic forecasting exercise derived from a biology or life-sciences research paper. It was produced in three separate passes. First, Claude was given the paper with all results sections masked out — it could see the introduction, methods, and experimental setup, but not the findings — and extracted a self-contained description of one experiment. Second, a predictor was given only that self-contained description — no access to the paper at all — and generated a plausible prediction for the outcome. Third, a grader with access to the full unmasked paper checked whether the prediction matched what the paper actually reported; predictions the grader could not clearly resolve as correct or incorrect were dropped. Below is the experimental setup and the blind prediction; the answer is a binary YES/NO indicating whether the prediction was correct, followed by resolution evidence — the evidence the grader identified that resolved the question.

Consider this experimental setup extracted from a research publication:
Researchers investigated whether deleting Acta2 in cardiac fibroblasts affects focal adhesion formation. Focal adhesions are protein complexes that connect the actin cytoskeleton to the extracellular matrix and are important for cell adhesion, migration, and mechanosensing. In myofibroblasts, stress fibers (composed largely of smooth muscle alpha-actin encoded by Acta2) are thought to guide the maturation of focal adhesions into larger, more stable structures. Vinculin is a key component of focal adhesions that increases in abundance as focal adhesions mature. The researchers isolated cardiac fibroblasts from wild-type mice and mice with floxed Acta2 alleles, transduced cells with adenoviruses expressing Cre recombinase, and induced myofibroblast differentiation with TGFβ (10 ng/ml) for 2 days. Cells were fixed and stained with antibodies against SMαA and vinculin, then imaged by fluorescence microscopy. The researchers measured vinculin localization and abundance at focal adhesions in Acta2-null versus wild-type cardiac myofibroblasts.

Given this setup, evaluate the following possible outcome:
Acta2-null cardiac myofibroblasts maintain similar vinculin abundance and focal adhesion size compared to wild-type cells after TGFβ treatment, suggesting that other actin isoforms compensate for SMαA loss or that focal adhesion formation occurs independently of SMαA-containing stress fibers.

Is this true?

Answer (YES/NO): YES